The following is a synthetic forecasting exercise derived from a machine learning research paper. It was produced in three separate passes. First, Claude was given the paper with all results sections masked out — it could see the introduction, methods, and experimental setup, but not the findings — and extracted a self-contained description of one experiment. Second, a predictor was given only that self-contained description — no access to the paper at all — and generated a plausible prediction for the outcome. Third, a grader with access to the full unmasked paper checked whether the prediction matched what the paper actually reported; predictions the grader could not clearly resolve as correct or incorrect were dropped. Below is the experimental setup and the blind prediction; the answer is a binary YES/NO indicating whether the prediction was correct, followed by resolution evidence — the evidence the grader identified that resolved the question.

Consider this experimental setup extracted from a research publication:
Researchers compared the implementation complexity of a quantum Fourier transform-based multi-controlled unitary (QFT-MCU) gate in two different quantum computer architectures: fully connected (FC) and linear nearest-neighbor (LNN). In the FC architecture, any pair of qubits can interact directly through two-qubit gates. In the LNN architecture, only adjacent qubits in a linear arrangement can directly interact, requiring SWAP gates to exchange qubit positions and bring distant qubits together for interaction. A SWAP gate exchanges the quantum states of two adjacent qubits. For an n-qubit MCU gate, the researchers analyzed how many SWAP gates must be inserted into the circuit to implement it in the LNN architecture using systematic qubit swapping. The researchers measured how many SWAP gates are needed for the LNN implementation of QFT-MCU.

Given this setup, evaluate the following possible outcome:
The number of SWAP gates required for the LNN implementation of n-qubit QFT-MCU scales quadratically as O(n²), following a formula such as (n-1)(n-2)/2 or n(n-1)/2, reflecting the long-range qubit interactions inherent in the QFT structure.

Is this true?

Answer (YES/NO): YES